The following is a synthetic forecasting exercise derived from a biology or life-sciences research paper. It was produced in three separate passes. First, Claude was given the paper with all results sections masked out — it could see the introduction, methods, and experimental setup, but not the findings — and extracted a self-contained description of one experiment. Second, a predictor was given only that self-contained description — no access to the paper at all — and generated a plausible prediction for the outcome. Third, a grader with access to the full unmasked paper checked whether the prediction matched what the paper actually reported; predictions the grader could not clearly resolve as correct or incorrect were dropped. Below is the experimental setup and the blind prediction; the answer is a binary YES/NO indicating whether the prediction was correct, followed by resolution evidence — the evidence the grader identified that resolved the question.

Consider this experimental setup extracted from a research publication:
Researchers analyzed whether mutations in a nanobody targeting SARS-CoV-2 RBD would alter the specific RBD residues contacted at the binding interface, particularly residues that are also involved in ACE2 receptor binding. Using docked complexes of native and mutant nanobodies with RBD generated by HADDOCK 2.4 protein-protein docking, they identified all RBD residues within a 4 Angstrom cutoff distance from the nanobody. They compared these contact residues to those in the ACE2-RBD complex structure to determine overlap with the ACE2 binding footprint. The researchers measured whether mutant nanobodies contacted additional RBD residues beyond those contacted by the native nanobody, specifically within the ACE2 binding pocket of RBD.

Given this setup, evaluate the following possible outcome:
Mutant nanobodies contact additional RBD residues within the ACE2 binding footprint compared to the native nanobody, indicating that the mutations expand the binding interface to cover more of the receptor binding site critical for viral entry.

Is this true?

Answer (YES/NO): YES